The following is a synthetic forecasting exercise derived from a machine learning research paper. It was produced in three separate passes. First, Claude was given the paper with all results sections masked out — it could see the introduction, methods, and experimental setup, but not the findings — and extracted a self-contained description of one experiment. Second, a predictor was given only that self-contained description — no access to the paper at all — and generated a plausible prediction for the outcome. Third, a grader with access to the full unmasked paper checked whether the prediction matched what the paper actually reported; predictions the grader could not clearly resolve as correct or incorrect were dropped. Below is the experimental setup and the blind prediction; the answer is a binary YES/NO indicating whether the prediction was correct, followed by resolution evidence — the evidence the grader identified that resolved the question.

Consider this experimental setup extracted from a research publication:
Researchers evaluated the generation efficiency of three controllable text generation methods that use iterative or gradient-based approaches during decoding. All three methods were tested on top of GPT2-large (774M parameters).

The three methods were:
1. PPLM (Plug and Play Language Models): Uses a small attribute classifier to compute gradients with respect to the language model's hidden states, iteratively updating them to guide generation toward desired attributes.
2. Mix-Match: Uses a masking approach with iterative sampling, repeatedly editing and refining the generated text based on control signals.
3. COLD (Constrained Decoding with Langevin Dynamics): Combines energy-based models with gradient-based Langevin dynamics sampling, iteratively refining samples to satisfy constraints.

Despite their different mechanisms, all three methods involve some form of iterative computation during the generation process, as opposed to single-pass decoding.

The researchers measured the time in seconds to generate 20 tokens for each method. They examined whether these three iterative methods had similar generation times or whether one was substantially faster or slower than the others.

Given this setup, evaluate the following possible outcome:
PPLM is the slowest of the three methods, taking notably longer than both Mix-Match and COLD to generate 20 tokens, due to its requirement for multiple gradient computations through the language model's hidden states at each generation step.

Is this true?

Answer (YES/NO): YES